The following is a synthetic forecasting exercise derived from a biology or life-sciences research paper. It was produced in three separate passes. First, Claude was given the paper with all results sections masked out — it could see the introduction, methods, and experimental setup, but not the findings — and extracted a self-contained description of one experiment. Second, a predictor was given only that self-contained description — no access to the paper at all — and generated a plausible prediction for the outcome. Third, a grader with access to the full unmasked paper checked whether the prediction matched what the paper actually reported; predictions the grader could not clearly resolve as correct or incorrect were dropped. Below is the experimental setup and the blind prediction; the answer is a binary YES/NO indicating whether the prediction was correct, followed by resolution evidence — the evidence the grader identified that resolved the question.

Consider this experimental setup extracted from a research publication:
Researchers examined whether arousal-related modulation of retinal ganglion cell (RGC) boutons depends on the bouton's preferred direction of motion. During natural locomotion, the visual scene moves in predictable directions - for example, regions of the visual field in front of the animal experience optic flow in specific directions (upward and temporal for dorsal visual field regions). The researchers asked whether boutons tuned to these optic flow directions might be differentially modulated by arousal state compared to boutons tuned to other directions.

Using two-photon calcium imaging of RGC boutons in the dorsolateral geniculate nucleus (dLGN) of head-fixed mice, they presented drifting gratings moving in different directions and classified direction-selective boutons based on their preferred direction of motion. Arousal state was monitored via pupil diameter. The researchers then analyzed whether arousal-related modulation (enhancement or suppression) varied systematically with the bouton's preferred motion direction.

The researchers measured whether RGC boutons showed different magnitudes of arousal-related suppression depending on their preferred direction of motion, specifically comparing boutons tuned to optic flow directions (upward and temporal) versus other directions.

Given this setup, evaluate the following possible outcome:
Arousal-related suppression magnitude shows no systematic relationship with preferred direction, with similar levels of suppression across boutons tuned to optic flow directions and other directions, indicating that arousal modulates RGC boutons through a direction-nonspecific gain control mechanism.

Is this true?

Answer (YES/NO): NO